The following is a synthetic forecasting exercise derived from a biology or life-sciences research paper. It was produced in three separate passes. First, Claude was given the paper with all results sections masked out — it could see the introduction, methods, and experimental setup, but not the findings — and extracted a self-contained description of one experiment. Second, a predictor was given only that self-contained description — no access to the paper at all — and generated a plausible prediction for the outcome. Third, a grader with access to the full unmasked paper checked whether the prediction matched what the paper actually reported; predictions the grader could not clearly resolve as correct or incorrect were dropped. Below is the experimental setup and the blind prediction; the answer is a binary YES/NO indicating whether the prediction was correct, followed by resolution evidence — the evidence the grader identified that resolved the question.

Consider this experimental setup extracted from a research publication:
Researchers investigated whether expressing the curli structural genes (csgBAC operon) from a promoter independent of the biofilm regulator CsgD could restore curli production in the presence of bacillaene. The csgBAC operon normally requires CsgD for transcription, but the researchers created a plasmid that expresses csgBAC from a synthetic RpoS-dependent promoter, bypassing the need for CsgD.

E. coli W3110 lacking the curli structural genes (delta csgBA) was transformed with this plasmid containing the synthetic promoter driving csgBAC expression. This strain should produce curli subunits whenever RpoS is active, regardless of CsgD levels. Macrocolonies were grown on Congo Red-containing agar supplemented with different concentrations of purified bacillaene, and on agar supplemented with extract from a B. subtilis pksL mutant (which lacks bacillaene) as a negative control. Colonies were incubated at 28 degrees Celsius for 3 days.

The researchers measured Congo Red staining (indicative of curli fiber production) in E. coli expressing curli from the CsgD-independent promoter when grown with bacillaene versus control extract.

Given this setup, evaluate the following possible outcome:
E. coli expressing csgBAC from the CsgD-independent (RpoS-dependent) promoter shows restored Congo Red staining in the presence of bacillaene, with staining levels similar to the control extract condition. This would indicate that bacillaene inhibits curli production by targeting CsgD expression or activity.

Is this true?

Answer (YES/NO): NO